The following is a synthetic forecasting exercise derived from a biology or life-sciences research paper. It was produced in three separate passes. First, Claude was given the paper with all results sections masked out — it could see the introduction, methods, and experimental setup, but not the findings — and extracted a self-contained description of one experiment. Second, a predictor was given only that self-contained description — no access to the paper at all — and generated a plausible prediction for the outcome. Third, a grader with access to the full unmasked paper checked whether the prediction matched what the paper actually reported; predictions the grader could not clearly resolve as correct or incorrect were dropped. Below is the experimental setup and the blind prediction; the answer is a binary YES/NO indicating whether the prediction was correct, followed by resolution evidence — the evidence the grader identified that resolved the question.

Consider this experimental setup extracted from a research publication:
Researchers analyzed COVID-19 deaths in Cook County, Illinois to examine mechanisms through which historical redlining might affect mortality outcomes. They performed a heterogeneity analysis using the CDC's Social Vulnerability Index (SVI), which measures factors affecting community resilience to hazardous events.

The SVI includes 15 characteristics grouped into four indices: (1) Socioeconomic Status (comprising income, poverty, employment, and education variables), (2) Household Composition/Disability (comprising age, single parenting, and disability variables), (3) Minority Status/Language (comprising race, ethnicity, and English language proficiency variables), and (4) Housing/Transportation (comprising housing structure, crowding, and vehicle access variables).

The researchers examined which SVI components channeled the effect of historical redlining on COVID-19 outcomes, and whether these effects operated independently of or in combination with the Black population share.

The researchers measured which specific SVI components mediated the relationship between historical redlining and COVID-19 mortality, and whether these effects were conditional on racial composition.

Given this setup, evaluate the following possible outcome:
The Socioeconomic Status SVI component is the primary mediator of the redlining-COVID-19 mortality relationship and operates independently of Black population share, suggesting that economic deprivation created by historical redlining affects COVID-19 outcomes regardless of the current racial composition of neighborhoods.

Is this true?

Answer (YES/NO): NO